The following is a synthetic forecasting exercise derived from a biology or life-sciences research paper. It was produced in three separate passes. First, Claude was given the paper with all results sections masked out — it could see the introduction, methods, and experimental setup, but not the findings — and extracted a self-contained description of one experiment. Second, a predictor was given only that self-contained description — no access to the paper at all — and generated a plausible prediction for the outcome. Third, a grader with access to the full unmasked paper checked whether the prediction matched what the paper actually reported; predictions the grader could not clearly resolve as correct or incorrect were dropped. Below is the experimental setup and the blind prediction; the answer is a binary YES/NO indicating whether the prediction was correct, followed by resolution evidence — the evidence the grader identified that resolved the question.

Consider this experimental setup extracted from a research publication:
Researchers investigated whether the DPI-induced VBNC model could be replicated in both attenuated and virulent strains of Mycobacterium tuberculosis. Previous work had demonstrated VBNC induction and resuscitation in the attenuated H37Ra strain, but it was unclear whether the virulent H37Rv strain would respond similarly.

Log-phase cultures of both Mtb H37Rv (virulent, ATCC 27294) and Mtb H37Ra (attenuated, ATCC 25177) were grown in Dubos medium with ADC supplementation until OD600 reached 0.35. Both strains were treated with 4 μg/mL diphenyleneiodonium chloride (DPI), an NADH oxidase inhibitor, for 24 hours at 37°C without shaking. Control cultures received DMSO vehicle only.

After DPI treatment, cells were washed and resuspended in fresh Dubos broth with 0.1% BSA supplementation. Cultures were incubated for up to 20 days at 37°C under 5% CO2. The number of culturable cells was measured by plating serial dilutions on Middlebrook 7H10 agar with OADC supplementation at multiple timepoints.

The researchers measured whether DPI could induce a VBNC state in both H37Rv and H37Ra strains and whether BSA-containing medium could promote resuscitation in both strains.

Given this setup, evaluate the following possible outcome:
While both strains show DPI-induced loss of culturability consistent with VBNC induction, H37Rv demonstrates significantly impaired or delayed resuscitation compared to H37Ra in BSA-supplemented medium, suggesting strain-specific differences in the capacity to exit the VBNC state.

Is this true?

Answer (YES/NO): NO